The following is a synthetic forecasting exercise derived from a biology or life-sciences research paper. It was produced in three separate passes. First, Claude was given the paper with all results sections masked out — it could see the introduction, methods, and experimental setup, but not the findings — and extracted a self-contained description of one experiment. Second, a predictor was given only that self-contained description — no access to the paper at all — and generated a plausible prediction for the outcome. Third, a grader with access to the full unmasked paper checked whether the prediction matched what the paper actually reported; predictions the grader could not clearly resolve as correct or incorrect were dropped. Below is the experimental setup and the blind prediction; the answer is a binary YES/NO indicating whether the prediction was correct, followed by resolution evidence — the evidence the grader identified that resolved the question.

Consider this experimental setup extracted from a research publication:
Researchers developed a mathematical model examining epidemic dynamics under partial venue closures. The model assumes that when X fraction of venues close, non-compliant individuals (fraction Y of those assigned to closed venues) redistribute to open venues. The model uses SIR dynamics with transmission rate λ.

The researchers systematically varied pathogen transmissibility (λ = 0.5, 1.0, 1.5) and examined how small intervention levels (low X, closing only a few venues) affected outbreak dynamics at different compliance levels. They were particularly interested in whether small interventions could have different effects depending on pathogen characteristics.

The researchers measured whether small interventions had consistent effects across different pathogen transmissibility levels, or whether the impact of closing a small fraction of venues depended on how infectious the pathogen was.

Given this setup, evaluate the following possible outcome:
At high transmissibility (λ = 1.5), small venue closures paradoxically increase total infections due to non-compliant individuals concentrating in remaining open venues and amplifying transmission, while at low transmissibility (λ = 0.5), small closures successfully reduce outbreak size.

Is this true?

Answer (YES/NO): NO